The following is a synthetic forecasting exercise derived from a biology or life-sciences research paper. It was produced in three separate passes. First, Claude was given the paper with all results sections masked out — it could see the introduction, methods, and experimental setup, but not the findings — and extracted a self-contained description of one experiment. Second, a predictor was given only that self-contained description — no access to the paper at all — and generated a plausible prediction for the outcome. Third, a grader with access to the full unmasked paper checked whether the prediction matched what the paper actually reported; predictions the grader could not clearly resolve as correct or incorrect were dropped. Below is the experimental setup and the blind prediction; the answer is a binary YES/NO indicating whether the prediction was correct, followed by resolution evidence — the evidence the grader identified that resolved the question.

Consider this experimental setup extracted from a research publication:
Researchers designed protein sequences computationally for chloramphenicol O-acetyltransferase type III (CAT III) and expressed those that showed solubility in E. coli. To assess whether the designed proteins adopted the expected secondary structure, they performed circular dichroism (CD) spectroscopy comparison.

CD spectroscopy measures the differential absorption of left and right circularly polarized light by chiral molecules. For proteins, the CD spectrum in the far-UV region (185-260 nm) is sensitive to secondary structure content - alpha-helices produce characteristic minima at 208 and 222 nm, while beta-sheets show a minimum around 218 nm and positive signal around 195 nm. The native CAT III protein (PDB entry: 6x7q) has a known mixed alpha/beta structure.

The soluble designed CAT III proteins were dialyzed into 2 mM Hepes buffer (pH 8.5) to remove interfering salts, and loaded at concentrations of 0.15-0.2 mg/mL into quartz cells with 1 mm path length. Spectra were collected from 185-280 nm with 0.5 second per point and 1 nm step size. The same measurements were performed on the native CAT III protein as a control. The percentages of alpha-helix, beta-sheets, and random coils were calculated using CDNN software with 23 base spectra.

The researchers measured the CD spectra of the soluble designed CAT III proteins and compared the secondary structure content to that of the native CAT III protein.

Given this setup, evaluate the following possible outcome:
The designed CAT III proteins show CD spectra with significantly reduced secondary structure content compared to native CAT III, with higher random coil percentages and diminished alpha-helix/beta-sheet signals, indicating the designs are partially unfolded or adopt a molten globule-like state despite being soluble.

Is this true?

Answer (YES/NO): NO